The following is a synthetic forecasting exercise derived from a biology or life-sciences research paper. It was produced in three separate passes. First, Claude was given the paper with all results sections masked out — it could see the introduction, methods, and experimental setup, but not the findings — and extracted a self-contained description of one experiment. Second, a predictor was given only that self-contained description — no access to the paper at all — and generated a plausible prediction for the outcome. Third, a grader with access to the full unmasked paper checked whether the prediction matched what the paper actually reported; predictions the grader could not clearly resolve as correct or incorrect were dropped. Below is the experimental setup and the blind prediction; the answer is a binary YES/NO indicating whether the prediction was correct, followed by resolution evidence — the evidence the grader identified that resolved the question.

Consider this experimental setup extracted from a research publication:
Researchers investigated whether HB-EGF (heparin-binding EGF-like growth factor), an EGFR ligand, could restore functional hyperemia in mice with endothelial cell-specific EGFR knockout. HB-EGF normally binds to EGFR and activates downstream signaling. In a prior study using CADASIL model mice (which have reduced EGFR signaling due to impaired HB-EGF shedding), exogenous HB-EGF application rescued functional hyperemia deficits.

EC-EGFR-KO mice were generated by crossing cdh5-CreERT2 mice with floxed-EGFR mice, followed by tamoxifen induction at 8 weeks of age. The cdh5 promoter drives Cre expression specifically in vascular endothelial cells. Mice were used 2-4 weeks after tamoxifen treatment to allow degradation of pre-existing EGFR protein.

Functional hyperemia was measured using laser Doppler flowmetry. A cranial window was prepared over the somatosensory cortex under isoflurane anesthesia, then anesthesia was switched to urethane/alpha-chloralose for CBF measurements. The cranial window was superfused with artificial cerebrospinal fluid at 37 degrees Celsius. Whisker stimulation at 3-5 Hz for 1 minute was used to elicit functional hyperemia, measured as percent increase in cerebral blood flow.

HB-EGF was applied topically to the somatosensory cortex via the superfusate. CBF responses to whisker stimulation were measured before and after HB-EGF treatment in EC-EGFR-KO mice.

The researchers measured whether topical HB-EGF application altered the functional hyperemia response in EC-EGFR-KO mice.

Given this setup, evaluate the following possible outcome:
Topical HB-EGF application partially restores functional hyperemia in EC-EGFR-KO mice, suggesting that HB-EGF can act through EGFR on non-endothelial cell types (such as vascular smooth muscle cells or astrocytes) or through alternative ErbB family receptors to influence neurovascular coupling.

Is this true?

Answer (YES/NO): NO